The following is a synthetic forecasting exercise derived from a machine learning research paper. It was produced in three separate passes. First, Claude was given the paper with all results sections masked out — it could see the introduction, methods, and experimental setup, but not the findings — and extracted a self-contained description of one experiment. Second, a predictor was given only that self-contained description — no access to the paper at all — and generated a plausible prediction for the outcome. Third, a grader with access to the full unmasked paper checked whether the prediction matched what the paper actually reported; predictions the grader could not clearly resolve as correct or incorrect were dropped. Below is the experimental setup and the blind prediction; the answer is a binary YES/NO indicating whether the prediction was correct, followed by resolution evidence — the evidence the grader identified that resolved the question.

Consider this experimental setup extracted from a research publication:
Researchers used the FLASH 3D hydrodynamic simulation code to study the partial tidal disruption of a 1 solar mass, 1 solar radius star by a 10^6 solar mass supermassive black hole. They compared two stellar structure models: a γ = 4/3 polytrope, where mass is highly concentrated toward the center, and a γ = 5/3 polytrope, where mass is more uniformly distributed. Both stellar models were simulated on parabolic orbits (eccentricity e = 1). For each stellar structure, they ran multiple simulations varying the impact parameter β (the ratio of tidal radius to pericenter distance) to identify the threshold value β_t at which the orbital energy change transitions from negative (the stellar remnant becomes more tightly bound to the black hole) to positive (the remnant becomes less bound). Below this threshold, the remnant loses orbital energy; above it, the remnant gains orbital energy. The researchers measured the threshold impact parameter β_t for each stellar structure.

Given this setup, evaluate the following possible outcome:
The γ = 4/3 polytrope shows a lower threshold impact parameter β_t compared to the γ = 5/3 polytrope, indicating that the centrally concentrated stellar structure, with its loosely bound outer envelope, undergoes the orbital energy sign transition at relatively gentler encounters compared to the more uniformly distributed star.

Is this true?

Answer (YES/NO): NO